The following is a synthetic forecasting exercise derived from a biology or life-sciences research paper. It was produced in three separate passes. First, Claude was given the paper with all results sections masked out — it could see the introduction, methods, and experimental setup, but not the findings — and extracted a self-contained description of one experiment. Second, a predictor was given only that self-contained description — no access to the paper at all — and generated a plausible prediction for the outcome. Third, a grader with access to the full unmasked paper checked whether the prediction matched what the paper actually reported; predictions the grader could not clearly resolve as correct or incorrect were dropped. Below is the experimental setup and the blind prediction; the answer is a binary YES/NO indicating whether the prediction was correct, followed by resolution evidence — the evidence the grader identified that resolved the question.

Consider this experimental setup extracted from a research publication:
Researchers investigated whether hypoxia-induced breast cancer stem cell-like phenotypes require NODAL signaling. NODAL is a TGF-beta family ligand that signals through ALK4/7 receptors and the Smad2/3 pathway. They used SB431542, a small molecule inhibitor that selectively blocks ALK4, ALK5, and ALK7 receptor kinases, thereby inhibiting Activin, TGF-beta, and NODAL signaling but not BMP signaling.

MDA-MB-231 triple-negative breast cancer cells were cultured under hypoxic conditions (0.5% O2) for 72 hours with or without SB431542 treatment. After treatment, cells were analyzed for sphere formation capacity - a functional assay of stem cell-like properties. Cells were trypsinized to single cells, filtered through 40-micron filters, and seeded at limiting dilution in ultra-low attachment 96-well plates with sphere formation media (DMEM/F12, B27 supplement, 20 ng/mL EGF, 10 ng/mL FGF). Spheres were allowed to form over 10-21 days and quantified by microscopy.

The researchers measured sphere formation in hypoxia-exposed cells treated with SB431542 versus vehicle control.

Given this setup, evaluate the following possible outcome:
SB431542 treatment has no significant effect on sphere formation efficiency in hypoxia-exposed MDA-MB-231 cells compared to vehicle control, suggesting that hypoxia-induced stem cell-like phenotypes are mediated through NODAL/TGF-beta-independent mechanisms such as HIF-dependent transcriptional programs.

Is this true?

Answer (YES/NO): NO